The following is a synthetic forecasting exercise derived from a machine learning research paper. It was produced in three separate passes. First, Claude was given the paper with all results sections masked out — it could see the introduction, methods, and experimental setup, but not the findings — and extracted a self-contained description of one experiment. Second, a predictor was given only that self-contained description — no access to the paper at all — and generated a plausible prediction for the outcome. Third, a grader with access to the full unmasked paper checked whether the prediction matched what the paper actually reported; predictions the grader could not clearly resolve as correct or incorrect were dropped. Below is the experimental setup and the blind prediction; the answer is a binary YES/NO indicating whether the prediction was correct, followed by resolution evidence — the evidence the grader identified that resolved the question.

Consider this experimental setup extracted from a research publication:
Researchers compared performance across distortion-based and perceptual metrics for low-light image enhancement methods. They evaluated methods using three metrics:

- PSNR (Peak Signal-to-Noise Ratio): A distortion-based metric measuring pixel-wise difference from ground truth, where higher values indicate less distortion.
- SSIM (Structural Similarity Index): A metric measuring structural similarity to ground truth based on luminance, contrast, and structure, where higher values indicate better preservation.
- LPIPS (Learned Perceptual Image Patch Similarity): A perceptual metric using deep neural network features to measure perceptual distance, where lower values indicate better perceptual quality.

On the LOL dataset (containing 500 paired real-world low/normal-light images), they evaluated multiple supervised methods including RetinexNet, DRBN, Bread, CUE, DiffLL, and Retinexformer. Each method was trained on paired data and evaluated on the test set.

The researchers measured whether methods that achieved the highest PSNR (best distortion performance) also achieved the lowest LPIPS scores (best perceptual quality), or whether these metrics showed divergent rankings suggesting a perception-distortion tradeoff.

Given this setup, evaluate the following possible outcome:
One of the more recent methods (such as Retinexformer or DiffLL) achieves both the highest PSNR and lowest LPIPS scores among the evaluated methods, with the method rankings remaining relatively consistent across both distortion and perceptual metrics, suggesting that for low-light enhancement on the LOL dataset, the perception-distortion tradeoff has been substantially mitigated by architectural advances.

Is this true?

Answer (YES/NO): YES